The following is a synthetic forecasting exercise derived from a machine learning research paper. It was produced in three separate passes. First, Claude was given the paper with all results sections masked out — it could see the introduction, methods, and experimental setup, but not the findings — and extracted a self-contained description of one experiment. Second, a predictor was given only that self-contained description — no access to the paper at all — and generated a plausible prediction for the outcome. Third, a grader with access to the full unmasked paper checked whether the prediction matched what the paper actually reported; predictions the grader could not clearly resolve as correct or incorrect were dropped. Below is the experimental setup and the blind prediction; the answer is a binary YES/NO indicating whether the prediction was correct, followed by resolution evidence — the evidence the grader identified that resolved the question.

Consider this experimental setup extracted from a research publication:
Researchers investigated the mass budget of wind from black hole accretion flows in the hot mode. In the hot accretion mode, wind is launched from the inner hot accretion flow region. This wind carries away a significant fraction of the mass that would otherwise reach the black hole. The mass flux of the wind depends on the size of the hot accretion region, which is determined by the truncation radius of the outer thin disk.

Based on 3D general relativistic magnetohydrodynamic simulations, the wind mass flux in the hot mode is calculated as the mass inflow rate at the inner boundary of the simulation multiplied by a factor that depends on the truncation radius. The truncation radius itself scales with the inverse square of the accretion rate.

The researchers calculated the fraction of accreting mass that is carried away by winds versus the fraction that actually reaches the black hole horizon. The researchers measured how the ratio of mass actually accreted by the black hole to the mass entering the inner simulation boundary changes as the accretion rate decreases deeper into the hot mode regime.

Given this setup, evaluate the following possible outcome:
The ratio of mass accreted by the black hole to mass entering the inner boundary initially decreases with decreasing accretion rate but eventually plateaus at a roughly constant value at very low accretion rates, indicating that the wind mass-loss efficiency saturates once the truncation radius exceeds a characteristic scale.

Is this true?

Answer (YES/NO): NO